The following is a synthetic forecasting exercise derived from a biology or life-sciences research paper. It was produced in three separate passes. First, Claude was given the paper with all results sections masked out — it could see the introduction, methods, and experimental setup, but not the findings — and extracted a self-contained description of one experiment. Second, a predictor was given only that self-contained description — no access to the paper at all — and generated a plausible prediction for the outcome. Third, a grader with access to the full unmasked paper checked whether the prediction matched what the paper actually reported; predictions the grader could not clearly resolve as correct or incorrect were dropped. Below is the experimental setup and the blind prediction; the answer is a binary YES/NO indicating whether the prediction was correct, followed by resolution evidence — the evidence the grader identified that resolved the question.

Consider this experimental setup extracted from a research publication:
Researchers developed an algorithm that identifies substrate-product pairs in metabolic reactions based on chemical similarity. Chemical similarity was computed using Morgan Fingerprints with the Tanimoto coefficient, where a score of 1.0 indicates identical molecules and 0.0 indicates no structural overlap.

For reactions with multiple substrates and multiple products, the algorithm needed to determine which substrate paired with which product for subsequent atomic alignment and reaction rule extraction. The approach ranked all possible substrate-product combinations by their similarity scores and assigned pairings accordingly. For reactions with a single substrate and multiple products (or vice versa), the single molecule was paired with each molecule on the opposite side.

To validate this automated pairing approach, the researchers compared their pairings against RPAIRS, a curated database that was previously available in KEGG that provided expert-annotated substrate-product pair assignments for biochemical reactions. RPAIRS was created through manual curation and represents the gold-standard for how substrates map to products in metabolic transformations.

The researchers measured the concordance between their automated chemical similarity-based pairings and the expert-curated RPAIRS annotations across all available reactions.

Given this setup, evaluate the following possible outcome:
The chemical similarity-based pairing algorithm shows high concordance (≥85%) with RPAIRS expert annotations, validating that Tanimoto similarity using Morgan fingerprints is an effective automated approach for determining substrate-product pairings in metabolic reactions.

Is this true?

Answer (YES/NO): YES